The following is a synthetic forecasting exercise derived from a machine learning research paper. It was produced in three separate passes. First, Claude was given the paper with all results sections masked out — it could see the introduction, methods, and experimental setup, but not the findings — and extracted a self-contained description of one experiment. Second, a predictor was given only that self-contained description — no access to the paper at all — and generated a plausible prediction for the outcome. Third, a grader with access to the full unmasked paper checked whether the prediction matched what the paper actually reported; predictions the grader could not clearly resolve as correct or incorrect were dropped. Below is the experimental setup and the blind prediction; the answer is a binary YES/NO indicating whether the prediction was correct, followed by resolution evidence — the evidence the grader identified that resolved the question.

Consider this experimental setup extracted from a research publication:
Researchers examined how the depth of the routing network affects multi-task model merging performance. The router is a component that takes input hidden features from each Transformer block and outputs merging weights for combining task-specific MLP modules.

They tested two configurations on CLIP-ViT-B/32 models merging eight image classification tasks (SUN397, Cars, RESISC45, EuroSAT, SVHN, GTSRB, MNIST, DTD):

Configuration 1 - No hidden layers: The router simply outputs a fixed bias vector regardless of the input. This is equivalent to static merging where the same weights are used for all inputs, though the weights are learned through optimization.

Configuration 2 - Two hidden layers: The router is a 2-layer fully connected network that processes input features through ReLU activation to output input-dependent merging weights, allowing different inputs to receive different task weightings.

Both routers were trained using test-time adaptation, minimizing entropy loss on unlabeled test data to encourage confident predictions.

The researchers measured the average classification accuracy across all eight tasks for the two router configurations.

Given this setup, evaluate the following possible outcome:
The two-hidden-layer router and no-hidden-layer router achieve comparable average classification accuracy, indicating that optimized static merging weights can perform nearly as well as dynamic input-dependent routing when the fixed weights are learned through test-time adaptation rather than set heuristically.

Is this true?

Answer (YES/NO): NO